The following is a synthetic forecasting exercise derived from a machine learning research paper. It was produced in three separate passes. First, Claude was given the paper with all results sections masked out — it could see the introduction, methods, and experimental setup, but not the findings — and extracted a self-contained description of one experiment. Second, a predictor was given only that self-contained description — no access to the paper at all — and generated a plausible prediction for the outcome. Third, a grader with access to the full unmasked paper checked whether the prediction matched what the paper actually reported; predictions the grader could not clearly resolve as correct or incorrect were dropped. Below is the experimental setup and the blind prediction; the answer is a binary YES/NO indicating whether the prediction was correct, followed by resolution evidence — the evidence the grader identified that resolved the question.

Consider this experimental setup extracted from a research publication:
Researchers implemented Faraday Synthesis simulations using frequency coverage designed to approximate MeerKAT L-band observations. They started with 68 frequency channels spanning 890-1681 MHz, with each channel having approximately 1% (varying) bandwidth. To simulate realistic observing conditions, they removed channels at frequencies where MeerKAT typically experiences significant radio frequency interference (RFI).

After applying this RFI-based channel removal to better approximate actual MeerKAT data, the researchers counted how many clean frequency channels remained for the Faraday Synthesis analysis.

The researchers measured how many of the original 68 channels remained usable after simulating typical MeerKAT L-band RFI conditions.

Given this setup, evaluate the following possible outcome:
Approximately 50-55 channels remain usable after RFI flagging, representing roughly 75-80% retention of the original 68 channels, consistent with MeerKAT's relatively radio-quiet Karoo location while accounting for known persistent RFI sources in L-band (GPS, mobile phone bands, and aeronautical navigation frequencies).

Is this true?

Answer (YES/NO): NO